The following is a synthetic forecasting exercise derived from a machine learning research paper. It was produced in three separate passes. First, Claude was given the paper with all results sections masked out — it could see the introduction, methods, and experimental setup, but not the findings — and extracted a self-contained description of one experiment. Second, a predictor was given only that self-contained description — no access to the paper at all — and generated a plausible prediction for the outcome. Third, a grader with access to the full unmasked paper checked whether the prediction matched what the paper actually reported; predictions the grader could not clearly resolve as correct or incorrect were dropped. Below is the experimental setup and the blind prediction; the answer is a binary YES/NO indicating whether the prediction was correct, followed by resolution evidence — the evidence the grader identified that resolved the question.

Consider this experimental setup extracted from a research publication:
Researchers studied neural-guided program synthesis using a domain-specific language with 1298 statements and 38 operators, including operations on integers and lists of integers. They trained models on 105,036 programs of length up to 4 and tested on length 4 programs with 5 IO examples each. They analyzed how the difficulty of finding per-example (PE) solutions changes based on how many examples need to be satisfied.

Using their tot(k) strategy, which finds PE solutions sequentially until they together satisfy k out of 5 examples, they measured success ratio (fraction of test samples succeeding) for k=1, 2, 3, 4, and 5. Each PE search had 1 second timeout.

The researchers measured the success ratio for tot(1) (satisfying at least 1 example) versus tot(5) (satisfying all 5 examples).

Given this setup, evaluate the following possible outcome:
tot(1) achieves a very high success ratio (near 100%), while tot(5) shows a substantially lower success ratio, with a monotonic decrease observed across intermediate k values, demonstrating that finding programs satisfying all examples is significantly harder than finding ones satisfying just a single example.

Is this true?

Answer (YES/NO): YES